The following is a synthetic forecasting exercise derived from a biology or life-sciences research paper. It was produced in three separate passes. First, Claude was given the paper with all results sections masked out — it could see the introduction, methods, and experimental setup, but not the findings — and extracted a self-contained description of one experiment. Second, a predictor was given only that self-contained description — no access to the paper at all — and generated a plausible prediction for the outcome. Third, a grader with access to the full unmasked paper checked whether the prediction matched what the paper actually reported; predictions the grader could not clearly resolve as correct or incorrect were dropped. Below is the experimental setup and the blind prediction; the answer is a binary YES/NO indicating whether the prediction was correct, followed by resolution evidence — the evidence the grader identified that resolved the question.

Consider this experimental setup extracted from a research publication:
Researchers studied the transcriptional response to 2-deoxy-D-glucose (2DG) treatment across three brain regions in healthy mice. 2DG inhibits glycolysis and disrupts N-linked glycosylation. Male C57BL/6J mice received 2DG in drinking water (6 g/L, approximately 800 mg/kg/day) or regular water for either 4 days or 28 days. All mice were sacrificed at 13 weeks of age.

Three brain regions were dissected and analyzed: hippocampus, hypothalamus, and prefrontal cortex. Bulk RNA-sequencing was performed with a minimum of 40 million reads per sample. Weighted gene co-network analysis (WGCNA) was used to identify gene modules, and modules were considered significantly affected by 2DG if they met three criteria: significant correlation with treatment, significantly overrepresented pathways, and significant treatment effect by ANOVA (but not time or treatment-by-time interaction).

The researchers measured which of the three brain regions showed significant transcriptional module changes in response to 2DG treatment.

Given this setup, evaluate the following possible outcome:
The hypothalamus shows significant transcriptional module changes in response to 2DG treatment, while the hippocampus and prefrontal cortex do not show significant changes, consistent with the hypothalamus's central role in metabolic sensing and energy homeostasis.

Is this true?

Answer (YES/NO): NO